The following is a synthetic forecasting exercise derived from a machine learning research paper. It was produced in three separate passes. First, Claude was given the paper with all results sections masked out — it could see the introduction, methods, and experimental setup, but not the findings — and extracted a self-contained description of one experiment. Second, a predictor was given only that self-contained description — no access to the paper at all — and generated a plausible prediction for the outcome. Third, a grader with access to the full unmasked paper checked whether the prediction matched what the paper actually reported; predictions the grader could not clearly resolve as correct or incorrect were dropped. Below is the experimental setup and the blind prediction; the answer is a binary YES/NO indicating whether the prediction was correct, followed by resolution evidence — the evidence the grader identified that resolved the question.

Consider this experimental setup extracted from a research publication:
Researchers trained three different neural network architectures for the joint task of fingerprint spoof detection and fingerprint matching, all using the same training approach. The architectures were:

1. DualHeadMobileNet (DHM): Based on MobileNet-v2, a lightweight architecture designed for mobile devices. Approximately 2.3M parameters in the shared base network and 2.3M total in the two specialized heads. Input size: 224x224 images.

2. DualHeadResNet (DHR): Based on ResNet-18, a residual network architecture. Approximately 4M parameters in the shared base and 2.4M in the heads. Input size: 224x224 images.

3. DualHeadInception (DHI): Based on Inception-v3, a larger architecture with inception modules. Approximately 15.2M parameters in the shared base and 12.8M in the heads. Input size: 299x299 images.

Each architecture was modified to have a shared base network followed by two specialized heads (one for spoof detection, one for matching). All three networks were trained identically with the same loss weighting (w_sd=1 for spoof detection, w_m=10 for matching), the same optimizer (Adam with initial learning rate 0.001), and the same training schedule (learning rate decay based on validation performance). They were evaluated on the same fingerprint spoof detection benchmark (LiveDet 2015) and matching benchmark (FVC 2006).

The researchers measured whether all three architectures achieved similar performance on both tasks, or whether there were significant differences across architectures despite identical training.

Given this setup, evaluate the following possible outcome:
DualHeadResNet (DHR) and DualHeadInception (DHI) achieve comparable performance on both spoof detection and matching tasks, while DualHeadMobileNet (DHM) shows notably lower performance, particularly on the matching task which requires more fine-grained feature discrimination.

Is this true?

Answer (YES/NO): NO